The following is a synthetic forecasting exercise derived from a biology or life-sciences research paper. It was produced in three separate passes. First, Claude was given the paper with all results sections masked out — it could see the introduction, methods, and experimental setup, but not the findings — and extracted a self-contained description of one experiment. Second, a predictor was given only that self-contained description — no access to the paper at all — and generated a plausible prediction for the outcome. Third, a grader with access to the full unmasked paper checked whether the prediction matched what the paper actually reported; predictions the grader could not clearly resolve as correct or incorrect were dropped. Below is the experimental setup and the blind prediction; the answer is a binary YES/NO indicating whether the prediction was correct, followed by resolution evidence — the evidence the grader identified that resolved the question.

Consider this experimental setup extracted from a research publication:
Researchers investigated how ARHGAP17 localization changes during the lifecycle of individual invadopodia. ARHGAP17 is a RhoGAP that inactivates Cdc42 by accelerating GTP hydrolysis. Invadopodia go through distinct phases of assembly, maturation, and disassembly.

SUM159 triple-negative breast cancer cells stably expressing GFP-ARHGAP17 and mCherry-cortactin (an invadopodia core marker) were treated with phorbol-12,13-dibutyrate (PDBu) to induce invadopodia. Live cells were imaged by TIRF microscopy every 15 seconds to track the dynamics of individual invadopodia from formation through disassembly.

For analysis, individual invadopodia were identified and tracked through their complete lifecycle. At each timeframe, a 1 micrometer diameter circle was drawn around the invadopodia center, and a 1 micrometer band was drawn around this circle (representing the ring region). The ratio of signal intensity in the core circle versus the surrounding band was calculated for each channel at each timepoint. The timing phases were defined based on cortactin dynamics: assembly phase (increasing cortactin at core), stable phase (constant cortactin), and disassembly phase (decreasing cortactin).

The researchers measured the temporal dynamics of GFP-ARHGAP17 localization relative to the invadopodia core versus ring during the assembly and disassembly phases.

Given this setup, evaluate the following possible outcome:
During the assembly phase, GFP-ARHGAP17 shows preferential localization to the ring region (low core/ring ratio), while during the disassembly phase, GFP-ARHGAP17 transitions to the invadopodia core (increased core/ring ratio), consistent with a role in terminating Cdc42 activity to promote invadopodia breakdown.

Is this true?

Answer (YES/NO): YES